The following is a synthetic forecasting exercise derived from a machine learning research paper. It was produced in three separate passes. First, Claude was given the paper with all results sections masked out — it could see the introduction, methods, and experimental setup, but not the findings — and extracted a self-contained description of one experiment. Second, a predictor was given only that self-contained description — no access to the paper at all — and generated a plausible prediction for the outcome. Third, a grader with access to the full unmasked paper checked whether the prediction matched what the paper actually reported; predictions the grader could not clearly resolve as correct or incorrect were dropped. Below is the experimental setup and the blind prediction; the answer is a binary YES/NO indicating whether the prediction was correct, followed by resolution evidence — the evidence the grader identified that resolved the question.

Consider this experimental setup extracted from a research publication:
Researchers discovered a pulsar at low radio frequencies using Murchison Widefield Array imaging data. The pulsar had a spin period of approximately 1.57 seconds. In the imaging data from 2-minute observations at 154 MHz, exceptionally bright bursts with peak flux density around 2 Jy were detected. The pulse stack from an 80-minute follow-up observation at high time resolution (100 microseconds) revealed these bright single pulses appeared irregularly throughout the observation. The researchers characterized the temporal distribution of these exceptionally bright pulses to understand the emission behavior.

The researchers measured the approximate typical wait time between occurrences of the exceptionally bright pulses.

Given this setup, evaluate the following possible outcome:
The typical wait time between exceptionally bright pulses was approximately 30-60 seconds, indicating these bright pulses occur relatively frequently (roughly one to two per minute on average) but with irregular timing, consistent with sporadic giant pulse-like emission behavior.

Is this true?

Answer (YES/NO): NO